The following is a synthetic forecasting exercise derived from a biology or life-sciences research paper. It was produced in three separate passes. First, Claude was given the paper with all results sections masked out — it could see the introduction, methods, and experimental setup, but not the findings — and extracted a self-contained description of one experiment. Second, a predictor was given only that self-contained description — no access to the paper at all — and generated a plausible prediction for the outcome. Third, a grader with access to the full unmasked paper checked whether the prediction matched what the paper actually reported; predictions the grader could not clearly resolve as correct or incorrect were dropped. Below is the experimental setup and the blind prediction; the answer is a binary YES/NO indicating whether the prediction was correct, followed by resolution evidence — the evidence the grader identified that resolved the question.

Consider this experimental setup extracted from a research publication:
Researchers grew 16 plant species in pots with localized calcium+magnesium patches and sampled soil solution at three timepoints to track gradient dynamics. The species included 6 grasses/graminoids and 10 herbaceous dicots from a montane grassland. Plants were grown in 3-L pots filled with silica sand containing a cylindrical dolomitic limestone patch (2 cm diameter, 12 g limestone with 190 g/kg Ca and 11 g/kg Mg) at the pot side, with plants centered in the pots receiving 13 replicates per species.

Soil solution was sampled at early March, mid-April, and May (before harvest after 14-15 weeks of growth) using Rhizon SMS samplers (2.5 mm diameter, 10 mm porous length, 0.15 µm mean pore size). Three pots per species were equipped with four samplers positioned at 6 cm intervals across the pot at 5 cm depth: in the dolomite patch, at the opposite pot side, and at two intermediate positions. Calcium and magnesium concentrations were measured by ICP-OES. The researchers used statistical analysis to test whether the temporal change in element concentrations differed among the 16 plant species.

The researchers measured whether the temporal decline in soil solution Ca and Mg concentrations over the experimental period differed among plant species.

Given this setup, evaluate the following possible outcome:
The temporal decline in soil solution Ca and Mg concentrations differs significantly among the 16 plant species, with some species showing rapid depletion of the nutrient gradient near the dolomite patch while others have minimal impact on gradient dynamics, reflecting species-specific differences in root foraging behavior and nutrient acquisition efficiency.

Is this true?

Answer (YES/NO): NO